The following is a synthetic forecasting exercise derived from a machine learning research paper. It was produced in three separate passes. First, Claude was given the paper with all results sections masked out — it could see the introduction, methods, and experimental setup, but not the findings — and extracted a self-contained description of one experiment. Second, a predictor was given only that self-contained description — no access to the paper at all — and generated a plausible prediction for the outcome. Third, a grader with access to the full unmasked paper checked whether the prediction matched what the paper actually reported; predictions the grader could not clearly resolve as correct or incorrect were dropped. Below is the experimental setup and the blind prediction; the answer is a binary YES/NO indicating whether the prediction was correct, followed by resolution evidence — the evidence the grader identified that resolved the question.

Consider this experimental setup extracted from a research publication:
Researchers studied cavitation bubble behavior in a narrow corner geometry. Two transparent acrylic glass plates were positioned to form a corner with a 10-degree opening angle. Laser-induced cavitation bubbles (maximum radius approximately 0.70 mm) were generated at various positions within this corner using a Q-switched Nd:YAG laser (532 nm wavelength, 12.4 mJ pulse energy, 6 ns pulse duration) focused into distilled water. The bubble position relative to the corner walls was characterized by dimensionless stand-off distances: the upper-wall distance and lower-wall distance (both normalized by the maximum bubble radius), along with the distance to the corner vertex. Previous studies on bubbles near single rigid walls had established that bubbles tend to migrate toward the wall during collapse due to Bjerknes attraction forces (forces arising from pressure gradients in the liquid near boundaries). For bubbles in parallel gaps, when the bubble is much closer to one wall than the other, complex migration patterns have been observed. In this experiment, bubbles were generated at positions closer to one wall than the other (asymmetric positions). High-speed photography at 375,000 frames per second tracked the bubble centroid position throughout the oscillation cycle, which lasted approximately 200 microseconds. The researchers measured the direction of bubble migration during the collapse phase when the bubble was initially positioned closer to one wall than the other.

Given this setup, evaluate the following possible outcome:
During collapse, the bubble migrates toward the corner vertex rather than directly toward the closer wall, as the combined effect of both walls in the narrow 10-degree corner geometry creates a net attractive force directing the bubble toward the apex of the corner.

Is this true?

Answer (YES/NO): NO